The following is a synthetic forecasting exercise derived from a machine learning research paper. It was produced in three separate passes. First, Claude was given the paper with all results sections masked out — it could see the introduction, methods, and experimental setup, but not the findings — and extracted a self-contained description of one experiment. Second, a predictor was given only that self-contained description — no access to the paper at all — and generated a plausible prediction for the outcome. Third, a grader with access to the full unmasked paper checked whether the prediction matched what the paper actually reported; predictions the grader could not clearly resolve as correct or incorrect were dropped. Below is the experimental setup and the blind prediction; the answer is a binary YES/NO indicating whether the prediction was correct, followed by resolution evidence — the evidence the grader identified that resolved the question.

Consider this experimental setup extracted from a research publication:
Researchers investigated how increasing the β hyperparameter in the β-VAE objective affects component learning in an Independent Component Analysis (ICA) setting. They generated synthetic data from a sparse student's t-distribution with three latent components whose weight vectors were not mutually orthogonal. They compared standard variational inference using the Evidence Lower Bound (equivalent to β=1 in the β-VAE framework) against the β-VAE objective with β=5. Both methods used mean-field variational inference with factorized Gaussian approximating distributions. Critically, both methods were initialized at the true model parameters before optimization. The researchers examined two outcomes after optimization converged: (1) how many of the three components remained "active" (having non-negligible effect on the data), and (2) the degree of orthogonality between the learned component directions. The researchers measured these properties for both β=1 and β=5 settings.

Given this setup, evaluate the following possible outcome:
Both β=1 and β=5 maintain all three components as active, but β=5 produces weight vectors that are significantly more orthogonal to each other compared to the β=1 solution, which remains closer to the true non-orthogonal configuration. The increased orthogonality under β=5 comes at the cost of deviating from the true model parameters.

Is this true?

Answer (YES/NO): NO